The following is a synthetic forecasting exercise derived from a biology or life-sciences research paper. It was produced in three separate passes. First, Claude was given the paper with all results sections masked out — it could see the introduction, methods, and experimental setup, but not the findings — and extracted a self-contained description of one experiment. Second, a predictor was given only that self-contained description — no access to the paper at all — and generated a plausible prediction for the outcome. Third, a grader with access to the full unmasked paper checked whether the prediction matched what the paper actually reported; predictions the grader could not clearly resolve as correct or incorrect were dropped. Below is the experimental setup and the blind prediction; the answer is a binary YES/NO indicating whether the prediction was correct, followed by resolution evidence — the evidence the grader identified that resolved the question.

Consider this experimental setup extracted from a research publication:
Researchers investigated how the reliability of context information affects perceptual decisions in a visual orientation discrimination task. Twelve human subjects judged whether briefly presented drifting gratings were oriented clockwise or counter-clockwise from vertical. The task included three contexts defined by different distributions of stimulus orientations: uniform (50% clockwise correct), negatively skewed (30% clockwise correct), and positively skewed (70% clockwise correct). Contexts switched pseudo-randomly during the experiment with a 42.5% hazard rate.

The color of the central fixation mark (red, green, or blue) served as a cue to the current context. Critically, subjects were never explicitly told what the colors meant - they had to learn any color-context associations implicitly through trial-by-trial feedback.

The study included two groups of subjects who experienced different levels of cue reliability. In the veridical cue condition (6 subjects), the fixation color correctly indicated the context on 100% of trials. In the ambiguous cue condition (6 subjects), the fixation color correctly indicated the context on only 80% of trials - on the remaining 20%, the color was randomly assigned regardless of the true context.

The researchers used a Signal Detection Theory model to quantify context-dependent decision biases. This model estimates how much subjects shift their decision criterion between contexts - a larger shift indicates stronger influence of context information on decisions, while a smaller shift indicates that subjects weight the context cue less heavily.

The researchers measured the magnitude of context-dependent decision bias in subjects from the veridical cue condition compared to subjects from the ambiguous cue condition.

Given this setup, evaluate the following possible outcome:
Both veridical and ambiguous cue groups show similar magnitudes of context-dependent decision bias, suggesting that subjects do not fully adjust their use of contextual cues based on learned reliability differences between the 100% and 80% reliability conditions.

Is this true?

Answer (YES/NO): NO